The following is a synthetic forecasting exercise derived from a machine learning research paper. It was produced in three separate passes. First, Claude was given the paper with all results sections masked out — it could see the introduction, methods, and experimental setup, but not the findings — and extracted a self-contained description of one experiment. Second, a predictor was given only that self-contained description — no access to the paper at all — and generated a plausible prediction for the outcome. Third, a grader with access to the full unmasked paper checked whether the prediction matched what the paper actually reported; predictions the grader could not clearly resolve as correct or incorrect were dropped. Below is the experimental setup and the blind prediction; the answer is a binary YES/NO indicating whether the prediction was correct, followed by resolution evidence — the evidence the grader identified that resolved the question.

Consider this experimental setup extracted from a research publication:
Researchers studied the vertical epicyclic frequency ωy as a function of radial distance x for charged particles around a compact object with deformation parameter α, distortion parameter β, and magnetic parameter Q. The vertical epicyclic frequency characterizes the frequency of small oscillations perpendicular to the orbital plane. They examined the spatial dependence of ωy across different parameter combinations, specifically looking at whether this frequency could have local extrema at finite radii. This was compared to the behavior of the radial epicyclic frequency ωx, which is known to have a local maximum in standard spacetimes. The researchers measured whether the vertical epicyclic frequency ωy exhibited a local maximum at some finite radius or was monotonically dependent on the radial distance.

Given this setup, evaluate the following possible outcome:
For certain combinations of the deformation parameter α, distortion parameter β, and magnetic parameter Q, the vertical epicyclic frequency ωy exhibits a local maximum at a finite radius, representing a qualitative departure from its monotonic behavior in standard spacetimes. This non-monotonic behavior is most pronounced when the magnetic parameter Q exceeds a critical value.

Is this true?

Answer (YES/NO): NO